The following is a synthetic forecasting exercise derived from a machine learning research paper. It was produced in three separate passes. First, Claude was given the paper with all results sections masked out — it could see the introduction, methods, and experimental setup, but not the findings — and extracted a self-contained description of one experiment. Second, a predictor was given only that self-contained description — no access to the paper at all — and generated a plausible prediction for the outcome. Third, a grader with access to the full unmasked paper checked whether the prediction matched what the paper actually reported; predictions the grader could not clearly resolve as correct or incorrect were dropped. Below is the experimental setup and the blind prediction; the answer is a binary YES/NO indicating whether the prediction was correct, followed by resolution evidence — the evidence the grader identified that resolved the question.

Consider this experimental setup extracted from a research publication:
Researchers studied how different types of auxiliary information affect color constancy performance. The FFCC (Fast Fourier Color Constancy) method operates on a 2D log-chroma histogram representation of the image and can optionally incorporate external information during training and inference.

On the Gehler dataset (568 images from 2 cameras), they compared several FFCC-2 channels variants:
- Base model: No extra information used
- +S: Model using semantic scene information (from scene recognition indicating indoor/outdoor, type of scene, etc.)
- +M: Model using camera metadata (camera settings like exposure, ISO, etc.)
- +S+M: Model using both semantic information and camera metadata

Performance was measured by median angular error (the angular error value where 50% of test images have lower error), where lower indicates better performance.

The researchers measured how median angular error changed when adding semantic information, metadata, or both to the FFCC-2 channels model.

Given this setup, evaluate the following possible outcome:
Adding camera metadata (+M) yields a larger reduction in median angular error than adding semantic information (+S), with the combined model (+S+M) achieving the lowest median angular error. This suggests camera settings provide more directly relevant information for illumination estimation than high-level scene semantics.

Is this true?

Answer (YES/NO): YES